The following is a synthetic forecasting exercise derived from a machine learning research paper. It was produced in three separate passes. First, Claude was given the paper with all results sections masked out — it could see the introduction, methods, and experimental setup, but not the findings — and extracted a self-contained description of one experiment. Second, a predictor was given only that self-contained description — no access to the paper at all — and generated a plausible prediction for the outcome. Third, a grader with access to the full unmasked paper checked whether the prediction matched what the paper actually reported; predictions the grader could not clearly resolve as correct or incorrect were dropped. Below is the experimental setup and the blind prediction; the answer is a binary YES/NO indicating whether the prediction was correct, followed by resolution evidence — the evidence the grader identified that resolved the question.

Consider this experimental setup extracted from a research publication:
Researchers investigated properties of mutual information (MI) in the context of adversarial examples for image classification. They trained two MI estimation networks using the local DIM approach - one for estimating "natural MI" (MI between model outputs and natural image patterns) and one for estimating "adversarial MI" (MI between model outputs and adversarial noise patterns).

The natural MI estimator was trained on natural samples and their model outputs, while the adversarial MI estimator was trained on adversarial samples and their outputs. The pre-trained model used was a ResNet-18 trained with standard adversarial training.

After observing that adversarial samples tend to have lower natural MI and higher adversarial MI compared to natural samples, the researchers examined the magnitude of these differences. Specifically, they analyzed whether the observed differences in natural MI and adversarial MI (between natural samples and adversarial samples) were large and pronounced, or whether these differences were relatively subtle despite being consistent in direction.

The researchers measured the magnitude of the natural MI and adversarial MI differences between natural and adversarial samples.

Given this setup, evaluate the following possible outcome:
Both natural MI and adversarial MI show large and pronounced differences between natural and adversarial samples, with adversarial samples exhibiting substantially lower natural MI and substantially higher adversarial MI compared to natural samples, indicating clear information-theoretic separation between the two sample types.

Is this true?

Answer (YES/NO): NO